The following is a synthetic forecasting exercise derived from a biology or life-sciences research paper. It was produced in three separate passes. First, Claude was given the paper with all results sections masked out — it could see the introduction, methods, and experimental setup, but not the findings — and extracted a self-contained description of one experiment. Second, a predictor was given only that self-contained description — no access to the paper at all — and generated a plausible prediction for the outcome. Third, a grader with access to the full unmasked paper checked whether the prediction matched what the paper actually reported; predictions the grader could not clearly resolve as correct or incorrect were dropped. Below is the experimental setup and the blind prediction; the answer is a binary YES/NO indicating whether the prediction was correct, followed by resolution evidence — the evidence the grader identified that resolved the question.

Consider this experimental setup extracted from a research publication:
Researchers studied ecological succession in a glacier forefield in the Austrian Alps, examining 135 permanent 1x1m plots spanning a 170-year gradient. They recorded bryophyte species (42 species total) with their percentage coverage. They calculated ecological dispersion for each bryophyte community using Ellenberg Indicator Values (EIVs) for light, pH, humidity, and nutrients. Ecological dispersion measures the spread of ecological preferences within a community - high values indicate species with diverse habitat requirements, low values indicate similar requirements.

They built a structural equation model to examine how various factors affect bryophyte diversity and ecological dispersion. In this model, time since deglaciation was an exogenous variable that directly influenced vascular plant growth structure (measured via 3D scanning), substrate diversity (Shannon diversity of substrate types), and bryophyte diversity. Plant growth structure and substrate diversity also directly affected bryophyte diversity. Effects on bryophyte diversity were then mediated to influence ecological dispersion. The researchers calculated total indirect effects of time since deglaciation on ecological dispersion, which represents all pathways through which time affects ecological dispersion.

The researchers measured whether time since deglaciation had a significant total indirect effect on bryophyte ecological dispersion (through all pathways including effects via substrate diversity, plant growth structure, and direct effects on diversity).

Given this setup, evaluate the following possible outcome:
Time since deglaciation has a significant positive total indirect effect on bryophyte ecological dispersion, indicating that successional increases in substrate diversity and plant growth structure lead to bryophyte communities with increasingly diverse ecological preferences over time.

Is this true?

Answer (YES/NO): NO